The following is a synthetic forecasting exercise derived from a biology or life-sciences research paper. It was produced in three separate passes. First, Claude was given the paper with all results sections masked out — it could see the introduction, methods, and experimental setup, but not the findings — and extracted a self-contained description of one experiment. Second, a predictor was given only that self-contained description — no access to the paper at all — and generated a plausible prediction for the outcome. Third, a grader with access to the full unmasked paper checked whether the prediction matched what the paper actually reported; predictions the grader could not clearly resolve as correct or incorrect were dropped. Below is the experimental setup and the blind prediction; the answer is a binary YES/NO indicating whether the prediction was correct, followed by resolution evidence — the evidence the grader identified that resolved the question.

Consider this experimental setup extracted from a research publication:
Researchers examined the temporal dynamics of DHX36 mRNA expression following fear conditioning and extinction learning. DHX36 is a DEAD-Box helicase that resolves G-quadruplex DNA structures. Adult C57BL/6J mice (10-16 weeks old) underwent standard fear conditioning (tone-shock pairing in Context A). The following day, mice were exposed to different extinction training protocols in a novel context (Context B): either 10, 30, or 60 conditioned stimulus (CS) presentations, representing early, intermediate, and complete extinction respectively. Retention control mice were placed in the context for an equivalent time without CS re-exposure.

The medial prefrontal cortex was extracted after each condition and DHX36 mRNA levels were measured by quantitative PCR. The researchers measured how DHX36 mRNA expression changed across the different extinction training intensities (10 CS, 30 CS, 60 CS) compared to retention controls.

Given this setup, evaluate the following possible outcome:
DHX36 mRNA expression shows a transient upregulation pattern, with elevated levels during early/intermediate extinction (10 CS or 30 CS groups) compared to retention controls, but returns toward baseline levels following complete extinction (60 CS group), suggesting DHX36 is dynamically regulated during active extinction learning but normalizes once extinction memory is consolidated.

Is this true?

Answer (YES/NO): YES